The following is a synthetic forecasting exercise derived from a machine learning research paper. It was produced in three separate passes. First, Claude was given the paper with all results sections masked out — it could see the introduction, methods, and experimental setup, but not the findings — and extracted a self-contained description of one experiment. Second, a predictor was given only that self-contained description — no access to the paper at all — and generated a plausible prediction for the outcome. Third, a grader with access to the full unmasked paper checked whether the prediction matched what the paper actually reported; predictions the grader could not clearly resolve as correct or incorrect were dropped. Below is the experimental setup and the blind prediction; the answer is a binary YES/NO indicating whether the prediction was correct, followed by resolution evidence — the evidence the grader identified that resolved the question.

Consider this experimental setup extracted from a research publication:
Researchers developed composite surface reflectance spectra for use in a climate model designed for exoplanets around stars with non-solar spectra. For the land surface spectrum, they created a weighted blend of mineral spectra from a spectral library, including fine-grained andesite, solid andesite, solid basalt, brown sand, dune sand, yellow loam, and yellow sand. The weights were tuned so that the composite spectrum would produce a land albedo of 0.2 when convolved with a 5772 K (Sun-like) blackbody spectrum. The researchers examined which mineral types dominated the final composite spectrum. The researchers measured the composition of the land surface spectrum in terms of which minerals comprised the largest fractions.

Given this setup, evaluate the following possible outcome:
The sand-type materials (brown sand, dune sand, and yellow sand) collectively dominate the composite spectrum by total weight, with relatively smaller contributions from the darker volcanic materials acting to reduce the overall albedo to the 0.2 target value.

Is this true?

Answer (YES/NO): NO